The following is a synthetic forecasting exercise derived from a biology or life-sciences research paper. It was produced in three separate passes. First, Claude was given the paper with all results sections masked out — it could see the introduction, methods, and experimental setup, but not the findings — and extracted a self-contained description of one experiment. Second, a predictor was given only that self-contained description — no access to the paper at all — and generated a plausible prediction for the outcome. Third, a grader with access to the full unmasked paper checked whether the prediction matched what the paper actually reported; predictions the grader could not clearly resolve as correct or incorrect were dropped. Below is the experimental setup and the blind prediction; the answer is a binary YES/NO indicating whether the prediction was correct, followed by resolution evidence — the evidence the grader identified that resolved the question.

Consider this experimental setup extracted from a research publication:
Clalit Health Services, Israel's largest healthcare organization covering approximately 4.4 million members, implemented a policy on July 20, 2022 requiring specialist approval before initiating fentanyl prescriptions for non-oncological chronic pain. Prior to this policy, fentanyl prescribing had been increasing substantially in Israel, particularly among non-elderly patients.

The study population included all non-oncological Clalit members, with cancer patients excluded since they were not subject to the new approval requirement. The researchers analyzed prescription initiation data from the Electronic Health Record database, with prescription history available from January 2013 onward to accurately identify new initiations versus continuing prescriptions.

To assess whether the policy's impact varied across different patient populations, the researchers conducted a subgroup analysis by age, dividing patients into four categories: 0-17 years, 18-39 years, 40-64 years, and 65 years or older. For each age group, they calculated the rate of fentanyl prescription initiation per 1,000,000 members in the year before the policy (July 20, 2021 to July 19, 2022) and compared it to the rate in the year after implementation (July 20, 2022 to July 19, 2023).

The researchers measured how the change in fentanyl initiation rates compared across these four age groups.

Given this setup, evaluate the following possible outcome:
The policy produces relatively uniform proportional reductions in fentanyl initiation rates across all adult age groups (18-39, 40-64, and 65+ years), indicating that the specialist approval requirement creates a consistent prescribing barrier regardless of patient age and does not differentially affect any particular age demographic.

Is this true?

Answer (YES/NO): NO